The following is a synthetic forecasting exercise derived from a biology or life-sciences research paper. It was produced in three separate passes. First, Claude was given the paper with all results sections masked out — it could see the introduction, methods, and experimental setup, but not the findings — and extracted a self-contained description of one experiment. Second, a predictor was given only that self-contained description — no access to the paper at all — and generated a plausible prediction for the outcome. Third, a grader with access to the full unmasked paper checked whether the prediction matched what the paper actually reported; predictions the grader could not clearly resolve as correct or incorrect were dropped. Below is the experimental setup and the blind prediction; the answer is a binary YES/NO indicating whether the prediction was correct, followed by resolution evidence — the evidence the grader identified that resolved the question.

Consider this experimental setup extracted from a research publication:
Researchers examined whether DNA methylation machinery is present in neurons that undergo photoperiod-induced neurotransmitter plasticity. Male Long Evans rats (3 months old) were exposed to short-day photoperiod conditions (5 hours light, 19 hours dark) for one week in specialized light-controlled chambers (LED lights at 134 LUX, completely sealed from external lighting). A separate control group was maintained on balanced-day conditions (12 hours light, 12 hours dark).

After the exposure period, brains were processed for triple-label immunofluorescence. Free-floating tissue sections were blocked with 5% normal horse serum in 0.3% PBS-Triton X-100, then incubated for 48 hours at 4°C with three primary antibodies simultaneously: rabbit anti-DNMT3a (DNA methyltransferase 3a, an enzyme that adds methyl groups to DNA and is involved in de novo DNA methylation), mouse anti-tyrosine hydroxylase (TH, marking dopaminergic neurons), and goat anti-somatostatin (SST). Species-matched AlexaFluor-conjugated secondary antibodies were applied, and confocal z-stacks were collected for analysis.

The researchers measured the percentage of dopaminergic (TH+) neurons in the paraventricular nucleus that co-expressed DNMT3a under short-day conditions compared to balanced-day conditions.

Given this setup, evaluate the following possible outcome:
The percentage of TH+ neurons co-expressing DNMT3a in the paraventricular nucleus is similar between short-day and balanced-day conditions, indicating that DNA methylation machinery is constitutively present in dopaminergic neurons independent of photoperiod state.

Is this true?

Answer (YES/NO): NO